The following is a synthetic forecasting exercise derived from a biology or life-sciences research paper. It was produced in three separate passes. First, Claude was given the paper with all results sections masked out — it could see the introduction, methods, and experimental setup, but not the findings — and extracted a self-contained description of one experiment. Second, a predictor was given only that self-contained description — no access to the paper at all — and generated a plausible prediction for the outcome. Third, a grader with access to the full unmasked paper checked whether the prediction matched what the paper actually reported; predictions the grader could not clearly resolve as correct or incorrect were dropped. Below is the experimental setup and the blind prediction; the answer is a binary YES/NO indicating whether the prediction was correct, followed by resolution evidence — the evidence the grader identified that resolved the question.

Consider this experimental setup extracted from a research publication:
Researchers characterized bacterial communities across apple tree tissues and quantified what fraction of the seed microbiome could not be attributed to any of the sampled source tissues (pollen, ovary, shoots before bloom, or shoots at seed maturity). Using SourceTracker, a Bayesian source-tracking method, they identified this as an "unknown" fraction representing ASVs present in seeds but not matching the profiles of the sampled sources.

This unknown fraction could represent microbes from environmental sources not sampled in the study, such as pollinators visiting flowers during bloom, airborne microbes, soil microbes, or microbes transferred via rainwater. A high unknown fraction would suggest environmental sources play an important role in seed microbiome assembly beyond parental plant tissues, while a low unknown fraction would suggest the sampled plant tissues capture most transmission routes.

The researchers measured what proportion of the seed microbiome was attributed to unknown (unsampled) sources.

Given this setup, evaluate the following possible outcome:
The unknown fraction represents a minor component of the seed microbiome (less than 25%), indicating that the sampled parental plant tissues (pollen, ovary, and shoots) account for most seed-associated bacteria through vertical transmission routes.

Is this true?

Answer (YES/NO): NO